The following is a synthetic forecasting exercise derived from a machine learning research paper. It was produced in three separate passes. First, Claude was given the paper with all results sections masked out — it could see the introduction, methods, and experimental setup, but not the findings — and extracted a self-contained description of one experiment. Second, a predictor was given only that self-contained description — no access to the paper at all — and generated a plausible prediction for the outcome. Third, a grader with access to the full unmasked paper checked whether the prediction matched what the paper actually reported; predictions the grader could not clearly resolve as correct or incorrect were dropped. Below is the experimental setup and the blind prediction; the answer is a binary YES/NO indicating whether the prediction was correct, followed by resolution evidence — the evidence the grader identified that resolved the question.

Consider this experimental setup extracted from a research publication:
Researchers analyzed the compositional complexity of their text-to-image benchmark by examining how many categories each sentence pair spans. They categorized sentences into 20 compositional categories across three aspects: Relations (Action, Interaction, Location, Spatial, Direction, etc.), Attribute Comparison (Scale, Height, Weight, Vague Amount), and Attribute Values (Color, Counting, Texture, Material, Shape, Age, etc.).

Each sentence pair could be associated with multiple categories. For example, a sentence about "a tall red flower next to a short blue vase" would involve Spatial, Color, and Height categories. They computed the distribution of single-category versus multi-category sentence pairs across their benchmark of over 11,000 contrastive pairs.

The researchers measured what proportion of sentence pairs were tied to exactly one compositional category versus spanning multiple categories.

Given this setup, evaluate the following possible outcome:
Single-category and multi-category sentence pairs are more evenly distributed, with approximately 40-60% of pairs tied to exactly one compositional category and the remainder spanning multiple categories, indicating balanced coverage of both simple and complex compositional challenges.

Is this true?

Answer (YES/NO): NO